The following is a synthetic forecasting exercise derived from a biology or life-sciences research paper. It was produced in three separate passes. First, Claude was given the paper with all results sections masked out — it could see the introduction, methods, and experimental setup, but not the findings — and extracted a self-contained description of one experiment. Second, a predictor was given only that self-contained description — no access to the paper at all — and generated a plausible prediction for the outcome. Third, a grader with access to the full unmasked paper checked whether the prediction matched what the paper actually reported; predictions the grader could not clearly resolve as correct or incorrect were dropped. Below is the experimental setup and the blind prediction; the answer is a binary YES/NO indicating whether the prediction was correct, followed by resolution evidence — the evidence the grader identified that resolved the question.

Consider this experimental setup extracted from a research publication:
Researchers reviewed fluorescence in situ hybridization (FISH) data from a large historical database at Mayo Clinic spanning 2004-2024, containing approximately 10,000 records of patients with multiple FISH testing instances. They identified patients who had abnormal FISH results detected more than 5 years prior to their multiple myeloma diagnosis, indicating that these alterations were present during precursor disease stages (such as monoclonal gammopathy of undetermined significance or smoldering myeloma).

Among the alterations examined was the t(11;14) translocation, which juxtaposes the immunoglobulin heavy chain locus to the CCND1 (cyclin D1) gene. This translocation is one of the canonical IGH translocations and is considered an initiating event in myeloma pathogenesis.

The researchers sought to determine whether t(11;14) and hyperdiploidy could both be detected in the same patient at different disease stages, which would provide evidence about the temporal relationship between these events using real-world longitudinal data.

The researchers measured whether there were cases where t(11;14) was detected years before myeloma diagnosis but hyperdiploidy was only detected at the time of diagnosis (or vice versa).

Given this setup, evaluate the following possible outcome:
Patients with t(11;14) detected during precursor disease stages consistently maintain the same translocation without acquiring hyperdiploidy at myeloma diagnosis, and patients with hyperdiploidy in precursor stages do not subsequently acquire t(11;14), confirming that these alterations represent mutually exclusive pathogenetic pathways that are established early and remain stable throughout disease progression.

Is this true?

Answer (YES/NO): NO